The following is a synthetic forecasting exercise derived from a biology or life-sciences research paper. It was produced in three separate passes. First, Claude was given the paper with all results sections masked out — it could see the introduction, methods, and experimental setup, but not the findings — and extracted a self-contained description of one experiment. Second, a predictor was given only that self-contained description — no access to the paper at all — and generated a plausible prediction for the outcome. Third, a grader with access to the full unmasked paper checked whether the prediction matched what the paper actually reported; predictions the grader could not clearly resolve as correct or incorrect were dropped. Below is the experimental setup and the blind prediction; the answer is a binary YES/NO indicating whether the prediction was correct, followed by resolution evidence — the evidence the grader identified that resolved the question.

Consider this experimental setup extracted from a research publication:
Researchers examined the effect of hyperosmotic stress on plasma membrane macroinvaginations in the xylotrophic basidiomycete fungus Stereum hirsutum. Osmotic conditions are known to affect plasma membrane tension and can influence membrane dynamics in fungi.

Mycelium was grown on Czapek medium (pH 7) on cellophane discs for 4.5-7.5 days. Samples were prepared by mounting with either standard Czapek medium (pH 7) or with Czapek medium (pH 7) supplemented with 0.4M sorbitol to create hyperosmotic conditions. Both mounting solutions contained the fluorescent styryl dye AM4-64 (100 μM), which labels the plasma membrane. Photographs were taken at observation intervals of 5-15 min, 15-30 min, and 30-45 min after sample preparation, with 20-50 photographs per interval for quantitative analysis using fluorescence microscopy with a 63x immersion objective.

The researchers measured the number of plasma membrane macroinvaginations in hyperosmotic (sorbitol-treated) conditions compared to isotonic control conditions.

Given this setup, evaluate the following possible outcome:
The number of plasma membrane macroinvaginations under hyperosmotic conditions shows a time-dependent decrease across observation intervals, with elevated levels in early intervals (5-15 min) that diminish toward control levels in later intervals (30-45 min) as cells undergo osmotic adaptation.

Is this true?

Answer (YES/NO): NO